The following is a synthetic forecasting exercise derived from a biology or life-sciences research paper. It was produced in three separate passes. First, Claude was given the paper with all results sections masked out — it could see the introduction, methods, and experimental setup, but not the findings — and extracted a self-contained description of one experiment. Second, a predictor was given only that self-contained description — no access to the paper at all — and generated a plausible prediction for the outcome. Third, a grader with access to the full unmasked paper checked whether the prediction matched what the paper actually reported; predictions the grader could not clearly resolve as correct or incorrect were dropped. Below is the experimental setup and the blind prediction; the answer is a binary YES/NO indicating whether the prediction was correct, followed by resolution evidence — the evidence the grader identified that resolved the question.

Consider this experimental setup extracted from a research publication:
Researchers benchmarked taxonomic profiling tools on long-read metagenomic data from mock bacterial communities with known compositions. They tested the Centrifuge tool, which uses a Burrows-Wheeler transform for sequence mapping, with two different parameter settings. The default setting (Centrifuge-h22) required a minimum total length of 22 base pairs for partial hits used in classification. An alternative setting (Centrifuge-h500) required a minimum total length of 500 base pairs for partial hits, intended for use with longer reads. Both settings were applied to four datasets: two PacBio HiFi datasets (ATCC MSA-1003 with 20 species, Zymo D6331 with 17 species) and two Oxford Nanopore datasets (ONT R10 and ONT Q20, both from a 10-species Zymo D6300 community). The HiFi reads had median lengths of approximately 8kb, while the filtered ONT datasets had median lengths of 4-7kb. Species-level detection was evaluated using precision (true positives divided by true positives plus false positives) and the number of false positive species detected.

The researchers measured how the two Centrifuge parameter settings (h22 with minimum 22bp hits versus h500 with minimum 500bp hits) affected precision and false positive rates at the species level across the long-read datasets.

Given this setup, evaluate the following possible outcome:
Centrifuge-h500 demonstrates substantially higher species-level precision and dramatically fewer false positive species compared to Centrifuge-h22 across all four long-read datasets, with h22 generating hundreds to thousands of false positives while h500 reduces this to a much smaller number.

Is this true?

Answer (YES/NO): NO